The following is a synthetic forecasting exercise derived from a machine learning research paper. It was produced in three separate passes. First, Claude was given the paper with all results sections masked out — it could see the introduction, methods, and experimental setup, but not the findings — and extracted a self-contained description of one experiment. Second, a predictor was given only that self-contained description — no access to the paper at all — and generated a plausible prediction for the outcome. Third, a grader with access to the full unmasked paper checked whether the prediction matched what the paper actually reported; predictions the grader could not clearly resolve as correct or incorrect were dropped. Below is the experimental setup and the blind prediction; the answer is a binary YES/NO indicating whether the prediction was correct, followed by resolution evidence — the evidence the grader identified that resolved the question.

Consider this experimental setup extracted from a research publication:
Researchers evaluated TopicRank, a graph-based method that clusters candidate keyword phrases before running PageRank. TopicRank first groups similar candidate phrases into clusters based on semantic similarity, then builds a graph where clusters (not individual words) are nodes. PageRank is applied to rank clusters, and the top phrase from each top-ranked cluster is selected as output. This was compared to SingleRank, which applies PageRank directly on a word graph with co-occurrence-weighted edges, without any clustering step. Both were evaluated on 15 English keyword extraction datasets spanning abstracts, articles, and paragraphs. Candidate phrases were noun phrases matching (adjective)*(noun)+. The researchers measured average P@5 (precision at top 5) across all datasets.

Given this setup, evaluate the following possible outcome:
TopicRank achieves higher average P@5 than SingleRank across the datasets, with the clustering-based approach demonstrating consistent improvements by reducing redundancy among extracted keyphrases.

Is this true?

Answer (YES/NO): NO